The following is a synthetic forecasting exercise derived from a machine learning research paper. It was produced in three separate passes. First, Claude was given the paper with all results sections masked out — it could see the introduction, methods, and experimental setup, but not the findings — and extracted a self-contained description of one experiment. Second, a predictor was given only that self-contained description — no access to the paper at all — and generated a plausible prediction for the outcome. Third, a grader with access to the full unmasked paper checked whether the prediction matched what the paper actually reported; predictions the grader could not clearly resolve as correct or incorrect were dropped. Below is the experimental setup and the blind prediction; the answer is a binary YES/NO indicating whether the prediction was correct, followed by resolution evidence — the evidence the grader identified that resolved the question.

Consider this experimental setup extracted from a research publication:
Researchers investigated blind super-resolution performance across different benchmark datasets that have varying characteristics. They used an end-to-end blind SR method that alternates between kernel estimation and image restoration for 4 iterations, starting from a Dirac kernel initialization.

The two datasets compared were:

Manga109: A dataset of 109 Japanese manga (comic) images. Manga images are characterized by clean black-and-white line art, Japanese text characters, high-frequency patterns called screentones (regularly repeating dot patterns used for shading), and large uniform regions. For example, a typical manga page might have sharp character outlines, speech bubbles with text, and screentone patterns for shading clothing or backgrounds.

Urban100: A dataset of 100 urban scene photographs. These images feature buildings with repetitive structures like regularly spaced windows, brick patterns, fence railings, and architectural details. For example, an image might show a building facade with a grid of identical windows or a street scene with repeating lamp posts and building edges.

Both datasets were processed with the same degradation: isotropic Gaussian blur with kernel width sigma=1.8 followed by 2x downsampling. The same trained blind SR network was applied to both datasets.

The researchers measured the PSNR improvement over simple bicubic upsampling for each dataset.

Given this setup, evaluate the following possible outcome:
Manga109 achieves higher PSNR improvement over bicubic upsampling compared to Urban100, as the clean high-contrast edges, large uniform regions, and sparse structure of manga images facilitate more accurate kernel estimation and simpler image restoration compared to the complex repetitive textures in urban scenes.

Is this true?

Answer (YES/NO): YES